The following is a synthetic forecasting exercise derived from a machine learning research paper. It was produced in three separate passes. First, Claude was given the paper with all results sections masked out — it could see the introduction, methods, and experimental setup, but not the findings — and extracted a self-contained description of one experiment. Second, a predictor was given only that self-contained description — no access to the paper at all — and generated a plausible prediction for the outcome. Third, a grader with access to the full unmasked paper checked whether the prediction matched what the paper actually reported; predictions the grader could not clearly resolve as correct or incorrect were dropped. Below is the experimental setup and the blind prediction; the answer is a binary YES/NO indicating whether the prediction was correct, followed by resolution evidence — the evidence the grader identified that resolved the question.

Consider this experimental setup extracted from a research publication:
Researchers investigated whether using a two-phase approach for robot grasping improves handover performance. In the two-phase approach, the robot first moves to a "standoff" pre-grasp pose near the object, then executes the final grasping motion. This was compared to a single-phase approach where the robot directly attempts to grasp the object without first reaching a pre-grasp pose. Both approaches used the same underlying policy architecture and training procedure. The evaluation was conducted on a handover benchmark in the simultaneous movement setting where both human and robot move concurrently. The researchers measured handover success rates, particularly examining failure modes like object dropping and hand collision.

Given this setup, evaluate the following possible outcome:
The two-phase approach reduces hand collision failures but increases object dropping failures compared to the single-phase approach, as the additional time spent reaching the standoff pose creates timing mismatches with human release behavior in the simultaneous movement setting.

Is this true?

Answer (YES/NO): NO